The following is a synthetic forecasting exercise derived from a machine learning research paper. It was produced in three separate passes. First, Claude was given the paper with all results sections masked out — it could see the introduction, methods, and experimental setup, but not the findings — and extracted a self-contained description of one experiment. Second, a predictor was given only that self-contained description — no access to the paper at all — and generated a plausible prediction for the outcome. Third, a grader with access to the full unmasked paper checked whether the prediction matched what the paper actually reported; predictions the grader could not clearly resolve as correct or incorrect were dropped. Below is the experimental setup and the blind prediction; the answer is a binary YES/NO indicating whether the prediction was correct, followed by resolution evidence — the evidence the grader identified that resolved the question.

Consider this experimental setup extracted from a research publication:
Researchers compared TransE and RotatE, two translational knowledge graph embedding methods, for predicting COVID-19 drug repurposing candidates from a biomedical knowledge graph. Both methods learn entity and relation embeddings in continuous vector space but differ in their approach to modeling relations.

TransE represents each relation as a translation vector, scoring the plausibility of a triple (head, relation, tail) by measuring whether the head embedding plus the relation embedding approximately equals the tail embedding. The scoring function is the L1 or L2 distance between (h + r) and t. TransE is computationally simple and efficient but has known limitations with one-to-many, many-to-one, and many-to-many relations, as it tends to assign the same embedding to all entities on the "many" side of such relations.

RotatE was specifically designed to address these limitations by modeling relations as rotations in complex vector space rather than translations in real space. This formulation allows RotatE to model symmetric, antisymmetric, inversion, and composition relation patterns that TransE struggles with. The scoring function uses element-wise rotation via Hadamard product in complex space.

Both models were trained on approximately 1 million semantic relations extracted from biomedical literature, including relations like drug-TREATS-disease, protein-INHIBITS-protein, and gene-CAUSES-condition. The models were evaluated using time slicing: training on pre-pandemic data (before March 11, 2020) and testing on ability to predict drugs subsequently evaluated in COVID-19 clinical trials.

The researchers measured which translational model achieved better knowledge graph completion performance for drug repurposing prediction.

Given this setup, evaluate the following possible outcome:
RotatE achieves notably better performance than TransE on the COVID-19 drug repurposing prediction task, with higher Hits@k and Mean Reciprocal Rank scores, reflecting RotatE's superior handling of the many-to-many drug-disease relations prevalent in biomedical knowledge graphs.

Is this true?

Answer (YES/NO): NO